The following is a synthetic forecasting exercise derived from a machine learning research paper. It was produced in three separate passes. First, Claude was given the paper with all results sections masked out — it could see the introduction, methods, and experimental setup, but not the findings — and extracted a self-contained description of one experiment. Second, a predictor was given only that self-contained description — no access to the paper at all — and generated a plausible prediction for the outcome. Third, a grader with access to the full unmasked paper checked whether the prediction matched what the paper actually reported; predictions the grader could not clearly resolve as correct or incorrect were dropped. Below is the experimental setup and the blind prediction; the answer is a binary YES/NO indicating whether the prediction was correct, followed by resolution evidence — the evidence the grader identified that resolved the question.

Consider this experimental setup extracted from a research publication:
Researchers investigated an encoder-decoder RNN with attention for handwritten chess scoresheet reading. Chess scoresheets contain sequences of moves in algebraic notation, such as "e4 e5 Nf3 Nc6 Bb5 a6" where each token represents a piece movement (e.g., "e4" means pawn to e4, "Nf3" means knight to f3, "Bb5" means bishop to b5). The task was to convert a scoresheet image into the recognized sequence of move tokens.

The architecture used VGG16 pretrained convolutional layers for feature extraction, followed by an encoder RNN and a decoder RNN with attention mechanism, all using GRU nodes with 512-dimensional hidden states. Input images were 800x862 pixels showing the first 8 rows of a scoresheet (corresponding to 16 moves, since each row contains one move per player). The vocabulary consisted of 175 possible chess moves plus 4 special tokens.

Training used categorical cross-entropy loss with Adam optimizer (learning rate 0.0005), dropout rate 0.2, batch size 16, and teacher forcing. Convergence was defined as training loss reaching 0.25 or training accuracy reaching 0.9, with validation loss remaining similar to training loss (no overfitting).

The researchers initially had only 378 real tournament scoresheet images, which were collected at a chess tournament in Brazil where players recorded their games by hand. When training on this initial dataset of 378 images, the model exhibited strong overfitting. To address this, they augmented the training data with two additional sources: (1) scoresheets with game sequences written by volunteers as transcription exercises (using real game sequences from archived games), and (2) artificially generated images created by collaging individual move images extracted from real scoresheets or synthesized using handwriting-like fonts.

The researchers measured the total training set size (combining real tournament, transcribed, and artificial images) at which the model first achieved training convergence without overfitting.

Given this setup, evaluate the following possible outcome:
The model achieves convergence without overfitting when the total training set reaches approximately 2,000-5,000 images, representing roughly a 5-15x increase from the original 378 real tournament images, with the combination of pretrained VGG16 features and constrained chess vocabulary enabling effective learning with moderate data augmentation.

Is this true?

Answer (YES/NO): YES